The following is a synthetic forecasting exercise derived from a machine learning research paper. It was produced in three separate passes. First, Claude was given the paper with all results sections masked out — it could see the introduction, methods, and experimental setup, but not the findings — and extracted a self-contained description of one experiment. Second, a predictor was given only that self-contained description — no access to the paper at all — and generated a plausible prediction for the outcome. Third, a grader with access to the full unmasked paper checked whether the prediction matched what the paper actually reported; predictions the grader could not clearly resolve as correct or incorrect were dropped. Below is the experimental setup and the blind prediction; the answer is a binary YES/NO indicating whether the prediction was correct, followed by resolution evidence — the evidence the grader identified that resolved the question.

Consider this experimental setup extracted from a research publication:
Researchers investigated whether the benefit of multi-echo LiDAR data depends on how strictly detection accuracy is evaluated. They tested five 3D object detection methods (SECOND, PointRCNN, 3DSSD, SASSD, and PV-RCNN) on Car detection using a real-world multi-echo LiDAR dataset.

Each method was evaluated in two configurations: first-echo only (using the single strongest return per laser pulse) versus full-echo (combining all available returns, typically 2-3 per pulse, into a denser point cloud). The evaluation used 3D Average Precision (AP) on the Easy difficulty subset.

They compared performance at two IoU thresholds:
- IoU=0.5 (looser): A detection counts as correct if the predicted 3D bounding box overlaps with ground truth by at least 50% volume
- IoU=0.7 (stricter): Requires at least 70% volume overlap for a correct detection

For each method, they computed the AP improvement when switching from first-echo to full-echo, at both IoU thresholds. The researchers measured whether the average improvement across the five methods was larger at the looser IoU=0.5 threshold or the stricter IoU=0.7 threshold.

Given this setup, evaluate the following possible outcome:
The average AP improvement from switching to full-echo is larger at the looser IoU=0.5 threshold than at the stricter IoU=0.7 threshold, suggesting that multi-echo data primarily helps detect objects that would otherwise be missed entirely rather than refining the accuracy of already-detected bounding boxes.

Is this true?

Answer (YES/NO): NO